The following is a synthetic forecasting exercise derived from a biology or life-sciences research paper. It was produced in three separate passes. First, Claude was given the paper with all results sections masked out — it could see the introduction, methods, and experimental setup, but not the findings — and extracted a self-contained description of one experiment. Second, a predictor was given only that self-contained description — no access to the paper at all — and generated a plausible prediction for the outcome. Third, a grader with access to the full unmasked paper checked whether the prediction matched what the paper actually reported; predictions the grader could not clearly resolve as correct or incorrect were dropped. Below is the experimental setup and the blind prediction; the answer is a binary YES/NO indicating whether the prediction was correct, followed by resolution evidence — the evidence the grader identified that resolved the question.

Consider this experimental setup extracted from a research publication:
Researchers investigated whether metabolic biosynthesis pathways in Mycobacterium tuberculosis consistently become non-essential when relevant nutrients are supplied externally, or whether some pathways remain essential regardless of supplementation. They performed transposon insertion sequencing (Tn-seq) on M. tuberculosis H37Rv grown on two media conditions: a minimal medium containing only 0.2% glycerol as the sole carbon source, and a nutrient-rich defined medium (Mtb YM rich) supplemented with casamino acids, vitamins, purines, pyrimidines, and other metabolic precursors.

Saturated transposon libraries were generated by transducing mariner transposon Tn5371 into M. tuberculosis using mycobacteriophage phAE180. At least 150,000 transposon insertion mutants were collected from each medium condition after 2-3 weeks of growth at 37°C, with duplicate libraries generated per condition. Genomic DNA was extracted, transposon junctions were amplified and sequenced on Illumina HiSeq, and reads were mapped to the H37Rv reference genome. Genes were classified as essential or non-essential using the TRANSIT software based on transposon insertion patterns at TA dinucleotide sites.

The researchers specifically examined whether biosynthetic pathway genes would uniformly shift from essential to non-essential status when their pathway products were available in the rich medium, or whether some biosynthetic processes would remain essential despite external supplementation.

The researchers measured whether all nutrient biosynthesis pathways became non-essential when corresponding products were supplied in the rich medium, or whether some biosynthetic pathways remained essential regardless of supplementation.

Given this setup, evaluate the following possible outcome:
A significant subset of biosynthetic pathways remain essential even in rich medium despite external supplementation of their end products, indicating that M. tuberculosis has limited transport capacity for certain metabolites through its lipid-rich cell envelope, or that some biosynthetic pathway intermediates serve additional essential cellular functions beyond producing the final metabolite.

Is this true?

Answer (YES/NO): YES